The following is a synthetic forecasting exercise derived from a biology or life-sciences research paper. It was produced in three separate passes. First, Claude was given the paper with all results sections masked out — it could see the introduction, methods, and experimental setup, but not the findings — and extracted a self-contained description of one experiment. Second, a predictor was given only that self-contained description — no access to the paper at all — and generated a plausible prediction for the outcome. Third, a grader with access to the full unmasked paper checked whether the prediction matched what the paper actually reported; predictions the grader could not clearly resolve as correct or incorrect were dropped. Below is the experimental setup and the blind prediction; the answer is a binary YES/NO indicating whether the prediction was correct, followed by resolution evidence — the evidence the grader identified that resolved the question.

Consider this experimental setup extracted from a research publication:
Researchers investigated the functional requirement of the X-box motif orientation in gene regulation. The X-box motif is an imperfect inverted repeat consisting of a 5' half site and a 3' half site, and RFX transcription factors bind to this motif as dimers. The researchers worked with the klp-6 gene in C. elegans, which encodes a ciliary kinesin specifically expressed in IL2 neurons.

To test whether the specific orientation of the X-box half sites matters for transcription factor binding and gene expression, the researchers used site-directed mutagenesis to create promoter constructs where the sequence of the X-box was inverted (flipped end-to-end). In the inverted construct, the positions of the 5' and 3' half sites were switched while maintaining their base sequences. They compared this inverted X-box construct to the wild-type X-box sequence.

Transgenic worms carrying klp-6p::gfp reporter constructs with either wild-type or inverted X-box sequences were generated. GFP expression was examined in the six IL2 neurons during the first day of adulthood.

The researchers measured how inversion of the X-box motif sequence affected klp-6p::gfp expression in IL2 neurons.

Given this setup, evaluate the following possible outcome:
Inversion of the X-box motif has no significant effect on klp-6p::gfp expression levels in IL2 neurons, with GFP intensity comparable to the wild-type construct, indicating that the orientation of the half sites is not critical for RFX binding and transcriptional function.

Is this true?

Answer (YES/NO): YES